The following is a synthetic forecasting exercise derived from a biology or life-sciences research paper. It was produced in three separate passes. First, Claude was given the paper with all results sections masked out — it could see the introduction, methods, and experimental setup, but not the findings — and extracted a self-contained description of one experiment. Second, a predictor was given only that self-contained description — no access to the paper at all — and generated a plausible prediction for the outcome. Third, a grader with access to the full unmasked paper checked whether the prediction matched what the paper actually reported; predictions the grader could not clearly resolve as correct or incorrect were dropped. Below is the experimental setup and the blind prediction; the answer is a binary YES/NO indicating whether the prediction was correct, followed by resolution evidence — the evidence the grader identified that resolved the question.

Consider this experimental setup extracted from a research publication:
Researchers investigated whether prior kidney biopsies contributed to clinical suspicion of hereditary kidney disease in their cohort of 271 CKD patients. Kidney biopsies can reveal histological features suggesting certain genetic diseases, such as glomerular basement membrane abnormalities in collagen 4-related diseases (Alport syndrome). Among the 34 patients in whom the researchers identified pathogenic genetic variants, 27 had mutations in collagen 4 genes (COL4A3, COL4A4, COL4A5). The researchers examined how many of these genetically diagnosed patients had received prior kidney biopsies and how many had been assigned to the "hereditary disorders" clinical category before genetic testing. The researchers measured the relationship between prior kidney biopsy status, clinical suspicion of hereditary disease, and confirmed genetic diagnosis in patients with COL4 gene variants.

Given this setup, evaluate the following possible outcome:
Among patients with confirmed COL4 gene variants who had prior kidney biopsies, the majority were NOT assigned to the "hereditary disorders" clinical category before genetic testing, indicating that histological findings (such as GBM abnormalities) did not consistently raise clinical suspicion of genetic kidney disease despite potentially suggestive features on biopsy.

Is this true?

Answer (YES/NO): YES